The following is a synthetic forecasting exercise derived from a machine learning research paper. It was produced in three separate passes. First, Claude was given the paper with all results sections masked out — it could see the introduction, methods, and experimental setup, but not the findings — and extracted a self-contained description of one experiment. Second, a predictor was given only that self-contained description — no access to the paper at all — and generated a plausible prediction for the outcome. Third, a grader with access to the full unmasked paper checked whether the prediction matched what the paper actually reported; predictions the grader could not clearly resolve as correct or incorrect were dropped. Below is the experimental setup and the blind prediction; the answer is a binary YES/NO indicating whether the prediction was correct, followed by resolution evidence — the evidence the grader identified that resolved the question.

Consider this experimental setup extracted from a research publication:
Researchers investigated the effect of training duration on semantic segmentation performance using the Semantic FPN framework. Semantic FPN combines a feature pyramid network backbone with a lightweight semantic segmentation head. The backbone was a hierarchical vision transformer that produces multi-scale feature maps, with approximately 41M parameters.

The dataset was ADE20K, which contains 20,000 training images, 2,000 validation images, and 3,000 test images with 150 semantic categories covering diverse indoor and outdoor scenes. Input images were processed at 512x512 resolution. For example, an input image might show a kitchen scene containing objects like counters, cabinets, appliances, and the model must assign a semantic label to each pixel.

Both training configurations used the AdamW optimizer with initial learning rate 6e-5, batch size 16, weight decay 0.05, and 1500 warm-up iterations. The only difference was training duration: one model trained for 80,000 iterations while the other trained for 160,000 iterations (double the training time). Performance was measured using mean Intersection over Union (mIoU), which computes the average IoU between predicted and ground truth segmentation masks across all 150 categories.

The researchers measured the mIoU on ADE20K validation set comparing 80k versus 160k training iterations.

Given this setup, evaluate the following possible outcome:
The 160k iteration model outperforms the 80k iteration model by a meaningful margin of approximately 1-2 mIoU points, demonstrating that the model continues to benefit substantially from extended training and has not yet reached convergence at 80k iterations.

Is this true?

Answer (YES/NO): NO